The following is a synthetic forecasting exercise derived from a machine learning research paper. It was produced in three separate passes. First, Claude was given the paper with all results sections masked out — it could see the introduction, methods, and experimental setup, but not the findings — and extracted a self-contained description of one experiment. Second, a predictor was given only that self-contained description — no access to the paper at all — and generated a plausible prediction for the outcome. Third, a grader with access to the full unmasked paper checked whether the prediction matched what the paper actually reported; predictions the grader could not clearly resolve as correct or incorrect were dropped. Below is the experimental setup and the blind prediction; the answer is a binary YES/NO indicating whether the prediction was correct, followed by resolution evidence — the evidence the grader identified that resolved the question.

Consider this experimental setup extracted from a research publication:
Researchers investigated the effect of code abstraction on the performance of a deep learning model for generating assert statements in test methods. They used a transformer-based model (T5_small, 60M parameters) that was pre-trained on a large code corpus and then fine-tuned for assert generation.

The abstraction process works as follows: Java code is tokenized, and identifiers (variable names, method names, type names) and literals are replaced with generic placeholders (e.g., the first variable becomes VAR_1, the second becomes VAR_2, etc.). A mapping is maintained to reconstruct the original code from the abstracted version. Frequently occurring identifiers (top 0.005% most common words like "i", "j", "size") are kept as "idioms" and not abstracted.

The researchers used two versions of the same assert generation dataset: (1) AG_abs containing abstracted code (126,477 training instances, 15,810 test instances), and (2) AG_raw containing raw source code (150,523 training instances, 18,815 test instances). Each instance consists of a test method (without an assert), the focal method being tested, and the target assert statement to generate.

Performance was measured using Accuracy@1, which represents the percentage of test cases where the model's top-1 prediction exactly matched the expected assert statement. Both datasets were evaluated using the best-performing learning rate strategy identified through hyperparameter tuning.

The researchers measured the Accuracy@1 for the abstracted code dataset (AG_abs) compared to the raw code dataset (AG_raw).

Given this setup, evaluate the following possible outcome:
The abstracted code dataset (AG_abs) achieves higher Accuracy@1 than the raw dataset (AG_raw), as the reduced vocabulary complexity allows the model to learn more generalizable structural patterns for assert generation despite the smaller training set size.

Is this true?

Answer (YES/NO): NO